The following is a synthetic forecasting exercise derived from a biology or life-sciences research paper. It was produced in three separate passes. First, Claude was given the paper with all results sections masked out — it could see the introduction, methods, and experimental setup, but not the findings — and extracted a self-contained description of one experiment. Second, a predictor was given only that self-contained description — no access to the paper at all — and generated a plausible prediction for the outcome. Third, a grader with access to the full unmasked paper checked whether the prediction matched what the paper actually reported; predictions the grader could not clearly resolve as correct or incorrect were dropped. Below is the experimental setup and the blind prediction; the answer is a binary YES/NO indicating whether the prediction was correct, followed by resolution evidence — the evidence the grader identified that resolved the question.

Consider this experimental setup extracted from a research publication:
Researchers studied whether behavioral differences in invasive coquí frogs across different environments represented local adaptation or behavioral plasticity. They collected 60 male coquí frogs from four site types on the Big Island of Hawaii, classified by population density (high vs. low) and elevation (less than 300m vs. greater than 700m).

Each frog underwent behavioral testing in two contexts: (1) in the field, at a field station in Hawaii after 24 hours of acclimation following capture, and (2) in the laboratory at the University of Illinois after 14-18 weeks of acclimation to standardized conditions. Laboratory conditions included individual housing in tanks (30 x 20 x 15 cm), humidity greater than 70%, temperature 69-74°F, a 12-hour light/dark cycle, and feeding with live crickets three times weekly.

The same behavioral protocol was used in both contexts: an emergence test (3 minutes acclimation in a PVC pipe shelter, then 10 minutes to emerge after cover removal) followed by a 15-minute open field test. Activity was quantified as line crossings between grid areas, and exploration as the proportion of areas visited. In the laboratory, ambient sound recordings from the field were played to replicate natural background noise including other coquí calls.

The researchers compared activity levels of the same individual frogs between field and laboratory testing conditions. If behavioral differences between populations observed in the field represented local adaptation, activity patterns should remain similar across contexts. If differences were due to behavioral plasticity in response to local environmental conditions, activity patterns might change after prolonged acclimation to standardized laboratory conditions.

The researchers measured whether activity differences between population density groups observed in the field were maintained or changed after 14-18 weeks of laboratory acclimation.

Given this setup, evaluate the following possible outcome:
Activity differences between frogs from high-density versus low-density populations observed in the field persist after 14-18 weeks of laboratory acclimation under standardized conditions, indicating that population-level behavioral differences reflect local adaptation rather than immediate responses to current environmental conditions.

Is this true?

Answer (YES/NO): NO